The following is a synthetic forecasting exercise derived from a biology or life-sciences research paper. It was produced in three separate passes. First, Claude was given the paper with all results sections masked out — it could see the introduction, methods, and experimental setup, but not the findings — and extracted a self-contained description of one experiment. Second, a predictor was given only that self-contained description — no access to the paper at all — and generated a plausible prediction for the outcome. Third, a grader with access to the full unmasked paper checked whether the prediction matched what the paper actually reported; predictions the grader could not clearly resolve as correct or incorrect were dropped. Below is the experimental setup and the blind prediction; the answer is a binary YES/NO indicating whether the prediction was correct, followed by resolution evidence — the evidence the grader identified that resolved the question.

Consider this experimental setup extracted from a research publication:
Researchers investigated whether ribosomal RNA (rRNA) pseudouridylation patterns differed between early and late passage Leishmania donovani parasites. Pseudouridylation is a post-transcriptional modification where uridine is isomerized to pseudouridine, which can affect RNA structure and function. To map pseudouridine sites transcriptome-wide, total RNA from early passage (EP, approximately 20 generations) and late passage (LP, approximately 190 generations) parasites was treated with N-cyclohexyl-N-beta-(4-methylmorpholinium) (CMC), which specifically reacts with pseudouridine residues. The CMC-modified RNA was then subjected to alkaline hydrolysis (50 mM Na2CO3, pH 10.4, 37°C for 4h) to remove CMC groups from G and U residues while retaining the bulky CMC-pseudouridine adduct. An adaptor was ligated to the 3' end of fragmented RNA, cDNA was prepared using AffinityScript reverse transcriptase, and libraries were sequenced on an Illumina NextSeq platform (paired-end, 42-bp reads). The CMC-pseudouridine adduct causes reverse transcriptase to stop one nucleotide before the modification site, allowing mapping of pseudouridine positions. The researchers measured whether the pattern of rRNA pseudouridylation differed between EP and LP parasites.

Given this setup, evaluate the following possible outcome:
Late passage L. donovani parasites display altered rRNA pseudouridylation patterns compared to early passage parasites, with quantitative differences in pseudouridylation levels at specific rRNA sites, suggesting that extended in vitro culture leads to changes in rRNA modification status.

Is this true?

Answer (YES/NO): YES